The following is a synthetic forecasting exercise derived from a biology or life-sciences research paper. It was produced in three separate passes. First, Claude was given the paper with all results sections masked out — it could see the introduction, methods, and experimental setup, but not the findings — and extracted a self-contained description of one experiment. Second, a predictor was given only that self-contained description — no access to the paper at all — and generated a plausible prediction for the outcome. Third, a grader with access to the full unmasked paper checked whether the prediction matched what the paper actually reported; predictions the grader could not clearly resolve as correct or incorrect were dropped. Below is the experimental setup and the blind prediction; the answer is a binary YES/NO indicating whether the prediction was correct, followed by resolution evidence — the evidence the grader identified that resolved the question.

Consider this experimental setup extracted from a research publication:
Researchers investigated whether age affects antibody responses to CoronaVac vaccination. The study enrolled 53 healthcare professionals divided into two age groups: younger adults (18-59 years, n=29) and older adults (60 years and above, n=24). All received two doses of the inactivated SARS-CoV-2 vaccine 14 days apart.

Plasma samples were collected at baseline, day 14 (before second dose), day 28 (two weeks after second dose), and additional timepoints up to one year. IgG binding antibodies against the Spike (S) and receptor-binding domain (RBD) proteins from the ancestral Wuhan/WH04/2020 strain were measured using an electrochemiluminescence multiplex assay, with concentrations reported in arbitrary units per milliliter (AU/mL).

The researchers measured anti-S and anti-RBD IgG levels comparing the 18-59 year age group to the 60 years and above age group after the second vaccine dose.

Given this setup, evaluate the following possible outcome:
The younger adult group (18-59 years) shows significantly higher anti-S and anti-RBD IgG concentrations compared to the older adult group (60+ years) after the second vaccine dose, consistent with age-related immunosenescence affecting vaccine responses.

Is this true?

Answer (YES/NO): YES